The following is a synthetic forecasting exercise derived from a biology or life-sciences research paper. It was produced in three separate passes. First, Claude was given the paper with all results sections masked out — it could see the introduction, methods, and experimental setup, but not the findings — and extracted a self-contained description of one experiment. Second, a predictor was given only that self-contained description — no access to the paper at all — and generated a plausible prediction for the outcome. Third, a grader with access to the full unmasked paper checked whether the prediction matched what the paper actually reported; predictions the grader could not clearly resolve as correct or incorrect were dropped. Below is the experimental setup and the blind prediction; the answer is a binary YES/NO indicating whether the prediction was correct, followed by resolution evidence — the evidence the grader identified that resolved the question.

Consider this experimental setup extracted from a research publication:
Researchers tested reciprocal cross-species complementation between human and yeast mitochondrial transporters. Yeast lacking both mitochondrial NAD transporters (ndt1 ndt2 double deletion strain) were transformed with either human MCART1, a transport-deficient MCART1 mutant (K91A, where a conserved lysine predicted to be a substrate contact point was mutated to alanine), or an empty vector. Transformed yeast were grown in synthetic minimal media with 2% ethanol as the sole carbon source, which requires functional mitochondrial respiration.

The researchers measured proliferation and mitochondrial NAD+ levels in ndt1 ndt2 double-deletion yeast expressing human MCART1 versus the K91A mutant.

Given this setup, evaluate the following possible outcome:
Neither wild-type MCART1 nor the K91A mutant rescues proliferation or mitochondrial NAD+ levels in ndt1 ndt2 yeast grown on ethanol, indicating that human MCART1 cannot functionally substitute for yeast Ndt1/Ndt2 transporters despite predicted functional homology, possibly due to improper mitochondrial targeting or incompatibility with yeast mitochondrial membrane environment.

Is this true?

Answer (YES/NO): NO